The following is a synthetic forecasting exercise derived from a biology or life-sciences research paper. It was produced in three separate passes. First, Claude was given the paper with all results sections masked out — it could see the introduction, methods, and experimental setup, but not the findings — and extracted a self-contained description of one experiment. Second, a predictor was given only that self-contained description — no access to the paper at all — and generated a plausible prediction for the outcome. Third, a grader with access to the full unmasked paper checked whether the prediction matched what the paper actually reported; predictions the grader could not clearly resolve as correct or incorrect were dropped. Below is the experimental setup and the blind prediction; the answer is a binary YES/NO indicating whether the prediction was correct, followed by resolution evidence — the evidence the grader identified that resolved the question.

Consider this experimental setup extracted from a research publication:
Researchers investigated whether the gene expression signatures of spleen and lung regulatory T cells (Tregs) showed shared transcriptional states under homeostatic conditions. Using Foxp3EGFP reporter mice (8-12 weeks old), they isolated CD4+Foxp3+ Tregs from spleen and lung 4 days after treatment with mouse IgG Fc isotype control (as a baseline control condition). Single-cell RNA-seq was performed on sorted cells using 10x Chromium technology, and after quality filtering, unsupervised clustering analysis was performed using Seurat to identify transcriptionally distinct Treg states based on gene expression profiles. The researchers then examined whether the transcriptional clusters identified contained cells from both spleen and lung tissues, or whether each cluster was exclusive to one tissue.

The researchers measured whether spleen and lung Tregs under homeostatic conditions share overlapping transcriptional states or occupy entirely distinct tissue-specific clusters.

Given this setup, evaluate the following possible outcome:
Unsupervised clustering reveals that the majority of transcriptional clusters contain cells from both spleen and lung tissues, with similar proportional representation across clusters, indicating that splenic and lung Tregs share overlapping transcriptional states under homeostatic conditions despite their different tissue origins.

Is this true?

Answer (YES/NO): NO